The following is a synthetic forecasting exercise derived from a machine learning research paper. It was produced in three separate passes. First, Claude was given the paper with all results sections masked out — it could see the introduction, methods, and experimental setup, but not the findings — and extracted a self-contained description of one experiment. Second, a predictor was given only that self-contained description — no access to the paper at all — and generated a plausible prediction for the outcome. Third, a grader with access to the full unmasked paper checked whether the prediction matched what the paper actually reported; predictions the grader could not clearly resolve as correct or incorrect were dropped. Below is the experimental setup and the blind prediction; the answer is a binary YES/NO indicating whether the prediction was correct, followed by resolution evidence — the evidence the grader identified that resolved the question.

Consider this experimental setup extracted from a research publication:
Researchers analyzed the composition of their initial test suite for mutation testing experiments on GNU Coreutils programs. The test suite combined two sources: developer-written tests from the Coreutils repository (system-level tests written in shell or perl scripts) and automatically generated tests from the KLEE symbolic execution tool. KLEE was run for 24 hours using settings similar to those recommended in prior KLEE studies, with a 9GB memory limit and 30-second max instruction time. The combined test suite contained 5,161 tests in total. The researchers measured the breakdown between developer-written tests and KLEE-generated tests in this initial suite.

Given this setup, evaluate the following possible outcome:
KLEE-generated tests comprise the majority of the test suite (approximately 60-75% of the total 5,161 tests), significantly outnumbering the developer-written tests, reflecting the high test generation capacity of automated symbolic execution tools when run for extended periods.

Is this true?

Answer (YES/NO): NO